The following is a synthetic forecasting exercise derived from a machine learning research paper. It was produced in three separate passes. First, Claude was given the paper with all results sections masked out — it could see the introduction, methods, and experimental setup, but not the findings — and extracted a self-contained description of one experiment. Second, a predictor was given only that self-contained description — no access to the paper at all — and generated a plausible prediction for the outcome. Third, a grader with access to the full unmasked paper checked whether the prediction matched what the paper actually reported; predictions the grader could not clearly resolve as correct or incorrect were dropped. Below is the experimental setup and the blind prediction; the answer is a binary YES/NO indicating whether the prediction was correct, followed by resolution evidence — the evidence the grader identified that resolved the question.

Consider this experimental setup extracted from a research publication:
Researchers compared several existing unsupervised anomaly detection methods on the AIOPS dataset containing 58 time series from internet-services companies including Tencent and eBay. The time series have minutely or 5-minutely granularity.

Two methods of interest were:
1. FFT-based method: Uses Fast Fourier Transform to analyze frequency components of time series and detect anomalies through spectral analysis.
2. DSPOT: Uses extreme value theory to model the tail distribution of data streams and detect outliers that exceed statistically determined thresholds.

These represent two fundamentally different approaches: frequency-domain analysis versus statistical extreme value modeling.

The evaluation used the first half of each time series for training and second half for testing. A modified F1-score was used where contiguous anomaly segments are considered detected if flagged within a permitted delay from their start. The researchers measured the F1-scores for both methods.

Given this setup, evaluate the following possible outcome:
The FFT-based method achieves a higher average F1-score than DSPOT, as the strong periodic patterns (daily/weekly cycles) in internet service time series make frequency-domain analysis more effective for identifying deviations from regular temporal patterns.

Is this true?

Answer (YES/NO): YES